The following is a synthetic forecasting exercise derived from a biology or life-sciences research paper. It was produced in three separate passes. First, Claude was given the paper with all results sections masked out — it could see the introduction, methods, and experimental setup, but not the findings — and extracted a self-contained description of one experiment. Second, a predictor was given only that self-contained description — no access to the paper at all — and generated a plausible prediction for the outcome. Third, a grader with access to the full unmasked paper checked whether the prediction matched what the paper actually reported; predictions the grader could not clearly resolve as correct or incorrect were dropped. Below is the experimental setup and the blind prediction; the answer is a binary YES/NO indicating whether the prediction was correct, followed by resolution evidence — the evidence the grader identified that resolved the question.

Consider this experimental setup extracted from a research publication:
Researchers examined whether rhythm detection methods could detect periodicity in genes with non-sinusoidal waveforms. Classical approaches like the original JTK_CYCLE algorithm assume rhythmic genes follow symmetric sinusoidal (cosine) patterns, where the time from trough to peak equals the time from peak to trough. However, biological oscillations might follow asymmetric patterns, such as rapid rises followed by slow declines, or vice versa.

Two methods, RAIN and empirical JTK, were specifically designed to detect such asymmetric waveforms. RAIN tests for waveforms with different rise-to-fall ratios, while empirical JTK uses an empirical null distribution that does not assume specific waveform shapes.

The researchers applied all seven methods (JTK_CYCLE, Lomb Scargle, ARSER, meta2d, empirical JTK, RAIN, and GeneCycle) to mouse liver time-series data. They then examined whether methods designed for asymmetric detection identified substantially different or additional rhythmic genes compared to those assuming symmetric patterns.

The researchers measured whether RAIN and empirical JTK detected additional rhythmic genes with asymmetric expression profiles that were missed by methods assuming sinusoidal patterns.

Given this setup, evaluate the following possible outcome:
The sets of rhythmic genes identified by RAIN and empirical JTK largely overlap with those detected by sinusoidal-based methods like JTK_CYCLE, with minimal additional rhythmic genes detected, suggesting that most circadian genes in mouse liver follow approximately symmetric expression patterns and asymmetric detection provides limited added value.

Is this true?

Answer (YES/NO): YES